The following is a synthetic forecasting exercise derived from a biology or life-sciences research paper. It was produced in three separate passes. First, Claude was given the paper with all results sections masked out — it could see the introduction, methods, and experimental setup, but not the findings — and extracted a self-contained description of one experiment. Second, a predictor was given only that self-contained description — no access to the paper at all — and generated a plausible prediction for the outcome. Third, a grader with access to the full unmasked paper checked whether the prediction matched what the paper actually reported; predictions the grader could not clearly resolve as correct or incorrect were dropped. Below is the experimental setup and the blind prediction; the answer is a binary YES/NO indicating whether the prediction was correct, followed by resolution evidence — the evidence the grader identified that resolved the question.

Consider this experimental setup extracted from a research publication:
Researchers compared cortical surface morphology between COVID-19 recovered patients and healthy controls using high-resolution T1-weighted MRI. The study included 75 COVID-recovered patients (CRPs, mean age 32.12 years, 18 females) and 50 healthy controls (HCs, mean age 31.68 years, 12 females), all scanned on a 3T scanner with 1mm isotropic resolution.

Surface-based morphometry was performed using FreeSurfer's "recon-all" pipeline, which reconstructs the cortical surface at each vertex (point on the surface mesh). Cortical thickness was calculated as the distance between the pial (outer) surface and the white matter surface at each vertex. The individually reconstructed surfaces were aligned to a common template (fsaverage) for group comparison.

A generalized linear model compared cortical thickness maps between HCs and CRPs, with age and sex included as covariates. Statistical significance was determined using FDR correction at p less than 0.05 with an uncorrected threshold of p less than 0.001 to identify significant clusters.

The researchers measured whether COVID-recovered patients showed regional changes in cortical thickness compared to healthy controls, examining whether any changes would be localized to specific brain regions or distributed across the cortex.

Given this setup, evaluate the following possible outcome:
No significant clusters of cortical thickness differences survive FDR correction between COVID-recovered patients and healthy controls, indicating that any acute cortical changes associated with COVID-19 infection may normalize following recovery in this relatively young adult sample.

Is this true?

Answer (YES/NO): YES